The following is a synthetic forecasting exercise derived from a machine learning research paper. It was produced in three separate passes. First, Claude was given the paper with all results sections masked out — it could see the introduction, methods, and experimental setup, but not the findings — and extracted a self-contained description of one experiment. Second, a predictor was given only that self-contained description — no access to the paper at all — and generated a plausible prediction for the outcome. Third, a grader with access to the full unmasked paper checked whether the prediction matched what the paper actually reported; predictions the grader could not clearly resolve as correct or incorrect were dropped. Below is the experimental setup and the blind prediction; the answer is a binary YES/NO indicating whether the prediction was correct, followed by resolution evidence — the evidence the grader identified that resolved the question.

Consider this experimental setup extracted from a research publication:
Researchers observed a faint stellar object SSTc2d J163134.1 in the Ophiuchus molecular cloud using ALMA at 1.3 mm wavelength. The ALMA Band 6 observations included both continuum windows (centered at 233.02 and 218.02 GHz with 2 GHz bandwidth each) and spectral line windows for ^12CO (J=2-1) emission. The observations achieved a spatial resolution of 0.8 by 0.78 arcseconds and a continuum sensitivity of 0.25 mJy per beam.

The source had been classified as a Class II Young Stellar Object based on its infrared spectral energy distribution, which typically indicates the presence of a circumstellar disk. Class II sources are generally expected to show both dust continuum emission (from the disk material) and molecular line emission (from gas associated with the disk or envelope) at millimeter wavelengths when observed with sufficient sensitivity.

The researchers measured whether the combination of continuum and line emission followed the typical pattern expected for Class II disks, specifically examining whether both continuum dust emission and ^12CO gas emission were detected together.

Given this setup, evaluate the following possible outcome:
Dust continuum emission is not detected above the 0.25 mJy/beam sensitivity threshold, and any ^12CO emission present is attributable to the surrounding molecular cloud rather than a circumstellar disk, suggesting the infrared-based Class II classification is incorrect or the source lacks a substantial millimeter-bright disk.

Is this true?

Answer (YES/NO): NO